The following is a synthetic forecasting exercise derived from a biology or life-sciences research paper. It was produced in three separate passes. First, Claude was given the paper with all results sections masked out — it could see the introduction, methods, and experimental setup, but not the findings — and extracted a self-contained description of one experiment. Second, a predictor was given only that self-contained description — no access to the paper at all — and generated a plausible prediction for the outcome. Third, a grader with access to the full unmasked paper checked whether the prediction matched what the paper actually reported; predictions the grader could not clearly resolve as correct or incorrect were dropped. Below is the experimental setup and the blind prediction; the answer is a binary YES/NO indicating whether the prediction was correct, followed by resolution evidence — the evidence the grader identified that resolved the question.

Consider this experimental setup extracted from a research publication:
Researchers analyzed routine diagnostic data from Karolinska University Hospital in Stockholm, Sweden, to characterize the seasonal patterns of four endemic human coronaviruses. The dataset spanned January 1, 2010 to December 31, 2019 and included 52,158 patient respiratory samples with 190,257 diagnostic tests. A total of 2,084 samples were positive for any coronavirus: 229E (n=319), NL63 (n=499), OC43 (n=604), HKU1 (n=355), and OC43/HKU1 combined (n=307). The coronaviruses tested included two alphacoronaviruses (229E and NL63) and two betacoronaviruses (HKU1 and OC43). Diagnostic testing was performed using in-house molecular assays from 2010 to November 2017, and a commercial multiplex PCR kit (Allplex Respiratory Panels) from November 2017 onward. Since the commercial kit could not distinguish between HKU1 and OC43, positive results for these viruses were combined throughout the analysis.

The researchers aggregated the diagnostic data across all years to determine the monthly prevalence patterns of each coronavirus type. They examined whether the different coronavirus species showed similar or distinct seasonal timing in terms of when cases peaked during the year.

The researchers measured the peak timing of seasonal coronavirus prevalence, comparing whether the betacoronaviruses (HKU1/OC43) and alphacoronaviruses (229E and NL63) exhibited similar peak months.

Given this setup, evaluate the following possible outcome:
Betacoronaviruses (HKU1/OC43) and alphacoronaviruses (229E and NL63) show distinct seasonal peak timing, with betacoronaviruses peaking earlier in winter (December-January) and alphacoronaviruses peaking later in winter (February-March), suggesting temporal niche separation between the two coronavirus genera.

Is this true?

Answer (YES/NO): YES